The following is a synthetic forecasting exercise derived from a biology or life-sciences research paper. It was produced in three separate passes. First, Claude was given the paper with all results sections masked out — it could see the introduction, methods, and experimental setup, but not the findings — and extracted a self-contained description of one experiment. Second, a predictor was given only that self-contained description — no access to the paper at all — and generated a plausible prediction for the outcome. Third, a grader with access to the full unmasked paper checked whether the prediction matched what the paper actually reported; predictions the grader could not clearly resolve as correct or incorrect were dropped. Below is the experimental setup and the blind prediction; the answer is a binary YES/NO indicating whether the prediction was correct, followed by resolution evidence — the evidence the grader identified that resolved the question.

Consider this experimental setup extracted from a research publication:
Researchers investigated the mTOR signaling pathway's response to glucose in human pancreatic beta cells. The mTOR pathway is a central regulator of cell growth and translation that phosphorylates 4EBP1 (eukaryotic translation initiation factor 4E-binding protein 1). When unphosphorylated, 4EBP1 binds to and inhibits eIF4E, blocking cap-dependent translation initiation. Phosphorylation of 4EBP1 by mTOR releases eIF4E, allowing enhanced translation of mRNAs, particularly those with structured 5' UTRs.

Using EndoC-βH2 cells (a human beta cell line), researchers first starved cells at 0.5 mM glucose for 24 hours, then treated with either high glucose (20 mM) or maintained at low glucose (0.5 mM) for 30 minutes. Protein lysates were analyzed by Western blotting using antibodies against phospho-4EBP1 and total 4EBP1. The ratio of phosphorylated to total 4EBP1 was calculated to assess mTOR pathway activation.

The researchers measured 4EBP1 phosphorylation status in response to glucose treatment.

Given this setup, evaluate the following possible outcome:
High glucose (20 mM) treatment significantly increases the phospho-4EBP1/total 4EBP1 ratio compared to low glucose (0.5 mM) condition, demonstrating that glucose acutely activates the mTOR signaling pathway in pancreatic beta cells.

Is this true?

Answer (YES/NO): YES